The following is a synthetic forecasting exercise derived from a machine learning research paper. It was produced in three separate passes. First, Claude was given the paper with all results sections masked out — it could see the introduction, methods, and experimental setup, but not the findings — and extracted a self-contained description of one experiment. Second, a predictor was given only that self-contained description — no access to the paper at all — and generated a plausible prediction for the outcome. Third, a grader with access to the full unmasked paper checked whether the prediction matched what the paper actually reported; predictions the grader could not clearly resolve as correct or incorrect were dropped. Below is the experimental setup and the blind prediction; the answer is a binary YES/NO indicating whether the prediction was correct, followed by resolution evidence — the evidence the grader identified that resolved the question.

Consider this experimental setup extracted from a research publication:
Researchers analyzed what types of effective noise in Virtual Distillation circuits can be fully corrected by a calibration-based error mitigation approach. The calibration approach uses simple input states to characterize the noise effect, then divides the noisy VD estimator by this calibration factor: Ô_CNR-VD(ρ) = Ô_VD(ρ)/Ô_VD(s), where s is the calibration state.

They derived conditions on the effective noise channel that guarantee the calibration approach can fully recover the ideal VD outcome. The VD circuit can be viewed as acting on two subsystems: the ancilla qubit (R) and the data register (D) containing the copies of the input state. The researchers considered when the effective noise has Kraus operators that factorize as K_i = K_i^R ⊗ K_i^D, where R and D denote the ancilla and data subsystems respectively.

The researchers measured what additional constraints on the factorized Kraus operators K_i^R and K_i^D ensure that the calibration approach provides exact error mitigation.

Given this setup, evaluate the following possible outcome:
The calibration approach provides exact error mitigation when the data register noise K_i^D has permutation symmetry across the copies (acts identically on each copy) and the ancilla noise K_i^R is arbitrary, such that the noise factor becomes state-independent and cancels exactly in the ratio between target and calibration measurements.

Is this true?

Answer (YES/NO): NO